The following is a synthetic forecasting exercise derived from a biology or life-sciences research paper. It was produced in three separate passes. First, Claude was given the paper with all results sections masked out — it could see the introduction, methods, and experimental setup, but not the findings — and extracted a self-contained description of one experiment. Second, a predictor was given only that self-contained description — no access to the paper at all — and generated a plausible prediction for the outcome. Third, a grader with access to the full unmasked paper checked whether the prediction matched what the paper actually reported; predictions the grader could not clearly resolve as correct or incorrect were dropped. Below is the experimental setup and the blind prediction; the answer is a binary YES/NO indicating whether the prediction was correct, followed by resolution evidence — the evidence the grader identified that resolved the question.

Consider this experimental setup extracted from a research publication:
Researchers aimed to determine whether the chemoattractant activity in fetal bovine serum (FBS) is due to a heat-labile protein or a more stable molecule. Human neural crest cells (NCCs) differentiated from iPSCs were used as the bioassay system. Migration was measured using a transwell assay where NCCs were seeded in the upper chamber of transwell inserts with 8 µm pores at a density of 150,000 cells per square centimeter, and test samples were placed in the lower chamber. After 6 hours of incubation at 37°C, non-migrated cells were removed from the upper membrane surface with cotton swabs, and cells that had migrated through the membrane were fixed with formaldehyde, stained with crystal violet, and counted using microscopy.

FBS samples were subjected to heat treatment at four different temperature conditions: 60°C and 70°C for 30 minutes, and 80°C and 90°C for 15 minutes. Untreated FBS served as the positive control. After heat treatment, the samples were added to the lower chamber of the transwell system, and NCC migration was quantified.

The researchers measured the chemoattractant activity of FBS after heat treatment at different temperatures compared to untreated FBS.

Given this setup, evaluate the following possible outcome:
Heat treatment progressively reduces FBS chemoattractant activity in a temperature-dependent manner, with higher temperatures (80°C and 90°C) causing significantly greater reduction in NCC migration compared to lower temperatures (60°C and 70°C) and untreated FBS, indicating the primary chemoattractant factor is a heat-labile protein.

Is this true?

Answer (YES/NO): NO